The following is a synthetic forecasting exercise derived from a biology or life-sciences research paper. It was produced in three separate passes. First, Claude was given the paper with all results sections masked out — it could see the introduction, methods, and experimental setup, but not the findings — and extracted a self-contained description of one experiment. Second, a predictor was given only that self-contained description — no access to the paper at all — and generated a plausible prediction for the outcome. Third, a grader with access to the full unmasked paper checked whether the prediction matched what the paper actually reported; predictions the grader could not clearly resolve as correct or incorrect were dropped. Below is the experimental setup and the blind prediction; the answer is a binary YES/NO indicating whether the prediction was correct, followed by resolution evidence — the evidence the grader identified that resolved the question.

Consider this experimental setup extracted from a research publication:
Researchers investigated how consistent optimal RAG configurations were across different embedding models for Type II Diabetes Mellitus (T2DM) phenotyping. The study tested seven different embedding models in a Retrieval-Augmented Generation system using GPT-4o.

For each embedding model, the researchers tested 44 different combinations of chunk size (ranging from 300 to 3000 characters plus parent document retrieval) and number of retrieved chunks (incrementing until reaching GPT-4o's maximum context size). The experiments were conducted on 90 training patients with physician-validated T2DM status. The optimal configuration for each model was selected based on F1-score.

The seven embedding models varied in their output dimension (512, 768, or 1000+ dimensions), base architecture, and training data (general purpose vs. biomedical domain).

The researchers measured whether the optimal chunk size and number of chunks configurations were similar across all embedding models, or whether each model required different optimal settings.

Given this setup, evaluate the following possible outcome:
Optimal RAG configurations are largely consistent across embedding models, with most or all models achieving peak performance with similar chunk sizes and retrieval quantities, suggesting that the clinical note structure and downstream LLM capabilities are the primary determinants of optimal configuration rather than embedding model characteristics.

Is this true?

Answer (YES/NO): NO